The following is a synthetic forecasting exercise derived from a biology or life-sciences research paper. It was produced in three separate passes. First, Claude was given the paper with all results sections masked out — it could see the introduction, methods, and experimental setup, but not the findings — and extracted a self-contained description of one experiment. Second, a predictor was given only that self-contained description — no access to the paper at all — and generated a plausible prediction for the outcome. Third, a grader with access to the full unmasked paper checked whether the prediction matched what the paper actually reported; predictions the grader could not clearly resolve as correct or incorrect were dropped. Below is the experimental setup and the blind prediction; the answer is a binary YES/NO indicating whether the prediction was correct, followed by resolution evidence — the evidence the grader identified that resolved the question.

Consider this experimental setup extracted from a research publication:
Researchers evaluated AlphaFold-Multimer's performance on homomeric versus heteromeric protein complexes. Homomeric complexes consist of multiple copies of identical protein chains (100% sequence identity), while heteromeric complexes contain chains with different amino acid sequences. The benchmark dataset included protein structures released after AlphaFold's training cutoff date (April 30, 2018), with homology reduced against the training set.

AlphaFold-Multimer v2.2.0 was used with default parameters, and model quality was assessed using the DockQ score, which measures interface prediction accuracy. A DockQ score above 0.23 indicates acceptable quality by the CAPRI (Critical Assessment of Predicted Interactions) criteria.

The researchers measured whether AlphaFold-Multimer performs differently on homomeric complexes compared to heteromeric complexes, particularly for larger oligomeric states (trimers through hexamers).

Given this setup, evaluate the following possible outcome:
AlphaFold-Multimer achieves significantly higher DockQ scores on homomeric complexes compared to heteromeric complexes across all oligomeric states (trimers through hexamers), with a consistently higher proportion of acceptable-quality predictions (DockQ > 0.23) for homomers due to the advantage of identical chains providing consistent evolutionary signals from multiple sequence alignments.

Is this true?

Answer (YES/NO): NO